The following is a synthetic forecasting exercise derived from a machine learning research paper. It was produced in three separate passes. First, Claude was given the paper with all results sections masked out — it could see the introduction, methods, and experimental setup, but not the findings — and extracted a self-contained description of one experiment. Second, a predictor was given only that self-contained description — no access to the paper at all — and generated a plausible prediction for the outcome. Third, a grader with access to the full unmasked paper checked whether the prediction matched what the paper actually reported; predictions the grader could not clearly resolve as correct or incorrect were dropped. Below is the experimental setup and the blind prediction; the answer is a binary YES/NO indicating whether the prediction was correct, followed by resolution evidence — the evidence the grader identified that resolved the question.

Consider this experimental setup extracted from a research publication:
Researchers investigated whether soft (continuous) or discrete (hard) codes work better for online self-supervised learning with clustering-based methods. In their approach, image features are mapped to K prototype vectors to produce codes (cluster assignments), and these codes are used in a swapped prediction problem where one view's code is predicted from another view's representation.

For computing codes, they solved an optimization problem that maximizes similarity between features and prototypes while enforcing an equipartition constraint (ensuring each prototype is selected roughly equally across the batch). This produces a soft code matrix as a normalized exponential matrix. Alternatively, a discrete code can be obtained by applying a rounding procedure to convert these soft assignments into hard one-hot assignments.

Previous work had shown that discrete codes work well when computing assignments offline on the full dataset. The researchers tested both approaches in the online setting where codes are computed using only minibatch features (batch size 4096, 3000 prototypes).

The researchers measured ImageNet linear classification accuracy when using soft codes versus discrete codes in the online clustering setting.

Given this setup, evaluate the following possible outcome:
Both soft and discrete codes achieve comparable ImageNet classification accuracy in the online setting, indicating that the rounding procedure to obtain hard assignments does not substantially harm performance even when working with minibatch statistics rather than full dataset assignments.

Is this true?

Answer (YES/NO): NO